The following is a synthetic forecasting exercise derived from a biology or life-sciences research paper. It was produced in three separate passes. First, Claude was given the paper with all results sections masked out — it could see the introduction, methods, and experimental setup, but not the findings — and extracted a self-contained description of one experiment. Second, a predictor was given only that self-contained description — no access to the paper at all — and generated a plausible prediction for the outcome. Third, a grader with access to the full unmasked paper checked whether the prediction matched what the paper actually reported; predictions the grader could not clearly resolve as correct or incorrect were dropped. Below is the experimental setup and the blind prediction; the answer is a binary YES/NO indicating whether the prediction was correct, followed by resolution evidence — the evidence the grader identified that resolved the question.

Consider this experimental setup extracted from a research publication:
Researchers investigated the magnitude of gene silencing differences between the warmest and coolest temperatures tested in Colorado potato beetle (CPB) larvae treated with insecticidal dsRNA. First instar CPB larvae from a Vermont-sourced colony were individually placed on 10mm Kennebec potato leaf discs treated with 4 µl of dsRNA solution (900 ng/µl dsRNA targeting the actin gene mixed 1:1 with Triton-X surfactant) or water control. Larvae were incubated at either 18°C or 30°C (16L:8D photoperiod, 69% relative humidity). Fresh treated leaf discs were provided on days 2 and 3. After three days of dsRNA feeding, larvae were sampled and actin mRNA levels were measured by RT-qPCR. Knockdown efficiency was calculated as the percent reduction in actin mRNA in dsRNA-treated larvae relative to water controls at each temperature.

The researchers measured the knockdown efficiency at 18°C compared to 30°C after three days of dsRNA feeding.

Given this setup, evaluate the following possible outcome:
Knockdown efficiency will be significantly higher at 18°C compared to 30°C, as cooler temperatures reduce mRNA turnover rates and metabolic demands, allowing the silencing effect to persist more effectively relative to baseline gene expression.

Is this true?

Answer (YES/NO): NO